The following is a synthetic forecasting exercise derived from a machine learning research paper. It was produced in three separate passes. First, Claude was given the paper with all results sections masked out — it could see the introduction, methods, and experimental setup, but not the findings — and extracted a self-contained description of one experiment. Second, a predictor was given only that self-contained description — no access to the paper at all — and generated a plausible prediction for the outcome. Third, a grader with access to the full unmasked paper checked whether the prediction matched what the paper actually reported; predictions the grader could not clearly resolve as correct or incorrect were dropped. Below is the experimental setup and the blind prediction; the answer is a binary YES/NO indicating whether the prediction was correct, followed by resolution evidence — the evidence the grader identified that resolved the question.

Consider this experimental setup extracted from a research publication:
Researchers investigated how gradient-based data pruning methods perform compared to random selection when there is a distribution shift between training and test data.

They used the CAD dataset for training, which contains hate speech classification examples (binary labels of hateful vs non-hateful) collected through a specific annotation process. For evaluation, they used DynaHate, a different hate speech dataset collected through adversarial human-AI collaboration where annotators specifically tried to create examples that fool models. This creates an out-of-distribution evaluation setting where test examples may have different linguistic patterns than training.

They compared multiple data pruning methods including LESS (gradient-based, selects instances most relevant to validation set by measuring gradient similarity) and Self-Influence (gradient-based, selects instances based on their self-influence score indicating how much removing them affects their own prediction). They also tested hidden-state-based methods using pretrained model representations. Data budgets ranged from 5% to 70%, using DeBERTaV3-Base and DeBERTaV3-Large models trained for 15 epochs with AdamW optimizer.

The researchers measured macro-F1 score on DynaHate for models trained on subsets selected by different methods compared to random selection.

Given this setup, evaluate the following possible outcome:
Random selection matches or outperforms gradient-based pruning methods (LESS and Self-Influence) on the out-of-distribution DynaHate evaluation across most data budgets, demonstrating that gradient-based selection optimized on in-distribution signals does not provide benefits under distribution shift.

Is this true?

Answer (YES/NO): NO